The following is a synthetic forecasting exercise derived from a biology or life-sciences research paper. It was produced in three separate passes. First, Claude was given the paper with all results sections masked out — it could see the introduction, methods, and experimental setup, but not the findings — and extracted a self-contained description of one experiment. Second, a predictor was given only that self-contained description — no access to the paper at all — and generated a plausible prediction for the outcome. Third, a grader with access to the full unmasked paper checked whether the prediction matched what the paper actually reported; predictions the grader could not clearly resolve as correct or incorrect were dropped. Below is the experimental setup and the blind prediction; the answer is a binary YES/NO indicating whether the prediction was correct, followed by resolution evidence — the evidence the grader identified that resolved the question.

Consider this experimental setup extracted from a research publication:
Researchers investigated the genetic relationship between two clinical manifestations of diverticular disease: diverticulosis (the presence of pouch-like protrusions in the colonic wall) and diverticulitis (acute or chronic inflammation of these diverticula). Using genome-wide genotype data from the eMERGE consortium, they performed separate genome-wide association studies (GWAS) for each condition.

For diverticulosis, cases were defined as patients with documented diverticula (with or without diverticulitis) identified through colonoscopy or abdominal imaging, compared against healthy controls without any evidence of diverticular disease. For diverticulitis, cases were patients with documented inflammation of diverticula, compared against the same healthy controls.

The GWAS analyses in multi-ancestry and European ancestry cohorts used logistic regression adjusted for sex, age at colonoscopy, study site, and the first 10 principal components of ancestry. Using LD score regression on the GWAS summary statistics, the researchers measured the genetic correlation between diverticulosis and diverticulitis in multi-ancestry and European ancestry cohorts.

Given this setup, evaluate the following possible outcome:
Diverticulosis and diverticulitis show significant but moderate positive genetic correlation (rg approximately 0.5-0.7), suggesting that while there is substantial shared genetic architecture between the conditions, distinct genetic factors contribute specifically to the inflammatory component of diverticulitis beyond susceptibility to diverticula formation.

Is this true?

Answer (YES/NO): NO